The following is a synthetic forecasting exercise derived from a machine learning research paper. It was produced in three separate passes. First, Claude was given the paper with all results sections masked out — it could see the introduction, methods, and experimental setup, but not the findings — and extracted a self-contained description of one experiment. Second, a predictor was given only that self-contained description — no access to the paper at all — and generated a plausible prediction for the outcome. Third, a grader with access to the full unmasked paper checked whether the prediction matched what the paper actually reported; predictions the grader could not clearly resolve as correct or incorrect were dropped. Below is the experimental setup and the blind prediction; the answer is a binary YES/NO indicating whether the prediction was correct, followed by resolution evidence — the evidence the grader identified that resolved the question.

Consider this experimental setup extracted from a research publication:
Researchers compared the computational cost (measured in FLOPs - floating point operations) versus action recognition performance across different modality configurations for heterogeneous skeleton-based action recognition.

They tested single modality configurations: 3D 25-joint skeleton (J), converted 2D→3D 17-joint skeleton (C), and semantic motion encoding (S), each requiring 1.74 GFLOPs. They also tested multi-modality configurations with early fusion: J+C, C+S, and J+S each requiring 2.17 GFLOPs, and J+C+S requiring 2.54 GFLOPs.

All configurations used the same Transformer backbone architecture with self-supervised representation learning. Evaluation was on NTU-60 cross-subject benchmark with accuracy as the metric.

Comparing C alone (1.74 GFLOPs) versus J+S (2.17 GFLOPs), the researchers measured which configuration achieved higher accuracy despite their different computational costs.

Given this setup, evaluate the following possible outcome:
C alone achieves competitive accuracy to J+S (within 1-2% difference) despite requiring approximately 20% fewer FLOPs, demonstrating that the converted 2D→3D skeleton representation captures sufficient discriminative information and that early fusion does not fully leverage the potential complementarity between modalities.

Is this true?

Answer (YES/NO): NO